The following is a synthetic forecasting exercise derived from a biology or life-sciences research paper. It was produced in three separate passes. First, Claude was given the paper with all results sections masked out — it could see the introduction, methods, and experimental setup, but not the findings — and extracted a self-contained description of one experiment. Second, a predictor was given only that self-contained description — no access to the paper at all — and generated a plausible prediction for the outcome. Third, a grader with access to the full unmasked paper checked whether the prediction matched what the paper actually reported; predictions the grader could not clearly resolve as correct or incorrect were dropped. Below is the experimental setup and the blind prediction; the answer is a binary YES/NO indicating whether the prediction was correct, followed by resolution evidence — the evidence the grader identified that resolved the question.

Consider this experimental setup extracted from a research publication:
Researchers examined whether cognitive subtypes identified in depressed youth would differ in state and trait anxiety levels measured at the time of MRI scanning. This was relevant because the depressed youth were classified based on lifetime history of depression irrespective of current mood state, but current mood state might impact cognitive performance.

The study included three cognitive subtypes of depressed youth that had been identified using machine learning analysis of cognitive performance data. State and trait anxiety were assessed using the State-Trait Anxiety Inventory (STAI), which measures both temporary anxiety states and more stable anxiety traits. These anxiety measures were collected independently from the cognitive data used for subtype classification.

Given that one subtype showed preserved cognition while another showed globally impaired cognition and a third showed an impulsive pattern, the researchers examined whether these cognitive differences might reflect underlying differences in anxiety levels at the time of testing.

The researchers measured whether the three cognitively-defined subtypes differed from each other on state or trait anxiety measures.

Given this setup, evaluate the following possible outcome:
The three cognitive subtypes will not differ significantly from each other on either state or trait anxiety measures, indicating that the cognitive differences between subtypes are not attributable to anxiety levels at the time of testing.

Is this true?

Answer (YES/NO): YES